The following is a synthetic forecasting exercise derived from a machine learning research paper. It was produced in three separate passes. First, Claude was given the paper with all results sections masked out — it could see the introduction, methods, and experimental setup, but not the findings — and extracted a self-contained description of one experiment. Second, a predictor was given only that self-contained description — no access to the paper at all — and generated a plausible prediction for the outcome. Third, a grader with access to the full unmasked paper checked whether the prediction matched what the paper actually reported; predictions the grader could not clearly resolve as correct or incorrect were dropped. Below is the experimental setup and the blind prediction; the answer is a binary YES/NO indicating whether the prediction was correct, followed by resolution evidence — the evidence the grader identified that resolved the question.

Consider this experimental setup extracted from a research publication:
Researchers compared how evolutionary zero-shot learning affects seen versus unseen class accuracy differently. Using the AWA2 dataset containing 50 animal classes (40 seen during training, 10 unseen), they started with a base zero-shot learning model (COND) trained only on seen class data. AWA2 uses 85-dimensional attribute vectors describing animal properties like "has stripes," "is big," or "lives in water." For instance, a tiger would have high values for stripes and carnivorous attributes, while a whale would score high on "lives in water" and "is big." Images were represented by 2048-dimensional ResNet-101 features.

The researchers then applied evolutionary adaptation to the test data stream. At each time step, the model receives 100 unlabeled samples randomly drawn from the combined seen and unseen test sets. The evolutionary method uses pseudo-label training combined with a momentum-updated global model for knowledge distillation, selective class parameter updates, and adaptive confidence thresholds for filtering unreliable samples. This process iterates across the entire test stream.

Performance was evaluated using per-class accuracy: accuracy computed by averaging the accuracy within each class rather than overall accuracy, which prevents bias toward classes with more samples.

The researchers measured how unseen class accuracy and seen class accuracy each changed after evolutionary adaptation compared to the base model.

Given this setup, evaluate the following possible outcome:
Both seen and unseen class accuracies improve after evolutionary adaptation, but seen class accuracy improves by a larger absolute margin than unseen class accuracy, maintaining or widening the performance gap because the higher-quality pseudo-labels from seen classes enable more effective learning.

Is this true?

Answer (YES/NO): NO